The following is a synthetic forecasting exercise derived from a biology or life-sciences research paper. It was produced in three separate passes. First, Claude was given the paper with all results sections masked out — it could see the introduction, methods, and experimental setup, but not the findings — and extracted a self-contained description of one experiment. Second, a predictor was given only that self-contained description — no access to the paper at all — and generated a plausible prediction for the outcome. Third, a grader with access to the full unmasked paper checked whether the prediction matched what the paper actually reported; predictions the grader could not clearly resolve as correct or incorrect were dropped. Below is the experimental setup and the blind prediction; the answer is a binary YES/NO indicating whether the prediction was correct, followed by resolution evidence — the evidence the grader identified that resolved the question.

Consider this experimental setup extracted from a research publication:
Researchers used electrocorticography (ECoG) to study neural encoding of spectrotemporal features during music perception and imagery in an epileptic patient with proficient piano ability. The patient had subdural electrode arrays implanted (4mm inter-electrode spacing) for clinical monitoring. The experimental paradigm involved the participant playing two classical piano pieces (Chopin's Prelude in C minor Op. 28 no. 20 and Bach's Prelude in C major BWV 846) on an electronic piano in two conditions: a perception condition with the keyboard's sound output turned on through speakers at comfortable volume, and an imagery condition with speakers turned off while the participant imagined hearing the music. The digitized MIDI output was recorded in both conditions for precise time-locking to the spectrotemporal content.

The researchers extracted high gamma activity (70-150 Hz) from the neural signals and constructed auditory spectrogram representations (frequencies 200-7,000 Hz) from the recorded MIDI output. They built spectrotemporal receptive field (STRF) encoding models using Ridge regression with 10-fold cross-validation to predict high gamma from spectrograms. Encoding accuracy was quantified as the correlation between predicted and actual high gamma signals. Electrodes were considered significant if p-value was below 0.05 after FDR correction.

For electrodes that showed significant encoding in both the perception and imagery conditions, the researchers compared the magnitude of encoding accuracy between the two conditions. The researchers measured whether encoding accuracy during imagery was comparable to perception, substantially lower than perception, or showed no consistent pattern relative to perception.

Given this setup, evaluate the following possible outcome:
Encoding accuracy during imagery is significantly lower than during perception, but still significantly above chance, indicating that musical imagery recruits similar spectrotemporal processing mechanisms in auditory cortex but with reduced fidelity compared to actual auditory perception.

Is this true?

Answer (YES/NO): NO